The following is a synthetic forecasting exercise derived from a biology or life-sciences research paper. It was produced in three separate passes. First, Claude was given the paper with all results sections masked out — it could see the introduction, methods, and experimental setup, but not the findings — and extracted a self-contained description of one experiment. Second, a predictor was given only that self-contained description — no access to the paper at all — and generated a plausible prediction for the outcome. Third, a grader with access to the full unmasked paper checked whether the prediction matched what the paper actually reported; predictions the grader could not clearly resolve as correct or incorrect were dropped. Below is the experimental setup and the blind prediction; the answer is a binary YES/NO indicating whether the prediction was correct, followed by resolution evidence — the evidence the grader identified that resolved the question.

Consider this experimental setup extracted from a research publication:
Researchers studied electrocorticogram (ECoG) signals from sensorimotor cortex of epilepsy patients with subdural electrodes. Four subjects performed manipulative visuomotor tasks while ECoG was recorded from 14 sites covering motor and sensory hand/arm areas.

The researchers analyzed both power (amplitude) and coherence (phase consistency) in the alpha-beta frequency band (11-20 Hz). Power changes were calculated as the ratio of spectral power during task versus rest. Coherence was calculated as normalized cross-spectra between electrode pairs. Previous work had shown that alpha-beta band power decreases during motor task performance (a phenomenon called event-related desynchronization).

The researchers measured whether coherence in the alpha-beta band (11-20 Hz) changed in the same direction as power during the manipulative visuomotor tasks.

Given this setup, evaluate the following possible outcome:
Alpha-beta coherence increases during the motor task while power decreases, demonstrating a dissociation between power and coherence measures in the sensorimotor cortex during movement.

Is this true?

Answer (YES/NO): YES